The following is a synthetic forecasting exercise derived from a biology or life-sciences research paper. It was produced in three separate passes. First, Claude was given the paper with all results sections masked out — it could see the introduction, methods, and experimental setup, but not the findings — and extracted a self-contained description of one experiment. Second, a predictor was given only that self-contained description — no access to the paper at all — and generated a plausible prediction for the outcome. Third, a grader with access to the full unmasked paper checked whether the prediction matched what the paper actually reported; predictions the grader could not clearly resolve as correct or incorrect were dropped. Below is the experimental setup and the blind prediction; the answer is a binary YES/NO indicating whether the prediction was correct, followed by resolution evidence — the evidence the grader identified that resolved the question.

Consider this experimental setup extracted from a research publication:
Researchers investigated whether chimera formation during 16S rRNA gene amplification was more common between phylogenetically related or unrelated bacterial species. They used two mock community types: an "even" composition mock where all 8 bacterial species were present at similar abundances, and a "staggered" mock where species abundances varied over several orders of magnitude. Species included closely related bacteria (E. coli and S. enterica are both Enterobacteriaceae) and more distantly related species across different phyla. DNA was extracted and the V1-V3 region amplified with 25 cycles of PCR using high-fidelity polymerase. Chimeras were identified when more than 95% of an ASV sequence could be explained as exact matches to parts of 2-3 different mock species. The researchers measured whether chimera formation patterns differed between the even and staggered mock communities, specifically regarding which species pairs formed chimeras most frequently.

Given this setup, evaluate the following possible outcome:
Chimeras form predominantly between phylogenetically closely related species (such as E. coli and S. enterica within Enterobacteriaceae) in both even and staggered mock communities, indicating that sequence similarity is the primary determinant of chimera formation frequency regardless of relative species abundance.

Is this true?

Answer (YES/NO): NO